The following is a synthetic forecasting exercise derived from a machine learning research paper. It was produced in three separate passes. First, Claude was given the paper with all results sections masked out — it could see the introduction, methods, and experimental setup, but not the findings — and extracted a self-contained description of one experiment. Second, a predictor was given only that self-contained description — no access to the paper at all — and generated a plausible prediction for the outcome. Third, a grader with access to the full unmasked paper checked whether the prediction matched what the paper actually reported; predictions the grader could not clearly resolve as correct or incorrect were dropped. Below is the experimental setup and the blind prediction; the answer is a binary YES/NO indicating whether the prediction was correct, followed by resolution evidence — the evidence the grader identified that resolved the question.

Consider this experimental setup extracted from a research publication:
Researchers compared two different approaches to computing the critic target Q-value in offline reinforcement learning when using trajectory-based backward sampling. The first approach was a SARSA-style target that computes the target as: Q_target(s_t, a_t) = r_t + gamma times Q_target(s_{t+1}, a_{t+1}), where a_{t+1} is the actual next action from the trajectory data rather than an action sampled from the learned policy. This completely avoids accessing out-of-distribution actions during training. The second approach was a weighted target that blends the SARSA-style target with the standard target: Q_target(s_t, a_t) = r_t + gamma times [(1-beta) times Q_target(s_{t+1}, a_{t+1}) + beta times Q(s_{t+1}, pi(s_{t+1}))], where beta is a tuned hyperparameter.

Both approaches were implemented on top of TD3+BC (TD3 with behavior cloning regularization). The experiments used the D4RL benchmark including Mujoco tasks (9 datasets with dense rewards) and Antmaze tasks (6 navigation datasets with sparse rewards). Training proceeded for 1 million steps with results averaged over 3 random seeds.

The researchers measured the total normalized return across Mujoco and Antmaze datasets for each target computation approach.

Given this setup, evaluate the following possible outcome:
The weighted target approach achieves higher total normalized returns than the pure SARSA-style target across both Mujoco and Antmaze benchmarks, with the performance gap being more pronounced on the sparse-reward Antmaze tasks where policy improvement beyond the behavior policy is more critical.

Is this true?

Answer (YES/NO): YES